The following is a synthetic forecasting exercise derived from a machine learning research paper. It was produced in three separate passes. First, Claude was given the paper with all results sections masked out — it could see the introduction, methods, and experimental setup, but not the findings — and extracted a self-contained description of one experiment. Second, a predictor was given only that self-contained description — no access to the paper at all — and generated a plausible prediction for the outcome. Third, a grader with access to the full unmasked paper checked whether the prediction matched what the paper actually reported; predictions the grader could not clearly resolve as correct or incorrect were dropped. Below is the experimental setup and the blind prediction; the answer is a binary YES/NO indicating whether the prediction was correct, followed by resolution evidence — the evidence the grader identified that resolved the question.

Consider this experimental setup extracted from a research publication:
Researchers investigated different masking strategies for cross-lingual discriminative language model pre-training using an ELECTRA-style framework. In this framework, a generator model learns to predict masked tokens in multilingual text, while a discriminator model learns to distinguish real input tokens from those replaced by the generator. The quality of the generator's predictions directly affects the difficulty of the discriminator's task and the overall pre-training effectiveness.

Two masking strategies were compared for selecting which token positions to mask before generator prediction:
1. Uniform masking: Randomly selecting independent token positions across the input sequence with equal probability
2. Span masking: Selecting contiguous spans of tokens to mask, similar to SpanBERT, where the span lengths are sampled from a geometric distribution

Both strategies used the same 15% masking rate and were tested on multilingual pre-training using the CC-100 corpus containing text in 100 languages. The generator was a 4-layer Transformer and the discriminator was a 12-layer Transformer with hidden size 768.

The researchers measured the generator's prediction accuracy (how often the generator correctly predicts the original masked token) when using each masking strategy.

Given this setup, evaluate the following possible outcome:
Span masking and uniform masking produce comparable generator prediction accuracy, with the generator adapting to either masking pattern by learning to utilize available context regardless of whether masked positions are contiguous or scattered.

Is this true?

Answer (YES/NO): NO